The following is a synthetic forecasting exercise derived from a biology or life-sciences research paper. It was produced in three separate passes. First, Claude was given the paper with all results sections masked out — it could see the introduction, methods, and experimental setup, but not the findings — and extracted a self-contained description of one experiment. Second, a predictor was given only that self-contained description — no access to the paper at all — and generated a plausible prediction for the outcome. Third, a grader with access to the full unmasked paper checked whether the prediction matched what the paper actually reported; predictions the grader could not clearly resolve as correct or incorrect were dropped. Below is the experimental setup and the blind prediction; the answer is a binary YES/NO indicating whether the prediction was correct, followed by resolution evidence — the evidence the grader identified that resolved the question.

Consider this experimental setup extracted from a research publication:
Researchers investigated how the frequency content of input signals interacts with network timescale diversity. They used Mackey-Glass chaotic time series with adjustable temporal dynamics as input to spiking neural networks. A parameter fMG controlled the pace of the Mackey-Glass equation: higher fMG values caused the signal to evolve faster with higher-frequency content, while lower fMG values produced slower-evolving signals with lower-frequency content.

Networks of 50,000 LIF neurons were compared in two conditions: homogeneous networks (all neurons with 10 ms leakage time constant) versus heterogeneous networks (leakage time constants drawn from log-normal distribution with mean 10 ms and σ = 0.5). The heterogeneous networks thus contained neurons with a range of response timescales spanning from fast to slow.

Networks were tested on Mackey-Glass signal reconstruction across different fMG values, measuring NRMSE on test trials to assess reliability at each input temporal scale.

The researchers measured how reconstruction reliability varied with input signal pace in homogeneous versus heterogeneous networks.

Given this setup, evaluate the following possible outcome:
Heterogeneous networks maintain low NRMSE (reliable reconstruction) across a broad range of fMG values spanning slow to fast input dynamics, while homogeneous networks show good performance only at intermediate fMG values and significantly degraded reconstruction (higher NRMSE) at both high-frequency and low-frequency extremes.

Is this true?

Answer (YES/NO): NO